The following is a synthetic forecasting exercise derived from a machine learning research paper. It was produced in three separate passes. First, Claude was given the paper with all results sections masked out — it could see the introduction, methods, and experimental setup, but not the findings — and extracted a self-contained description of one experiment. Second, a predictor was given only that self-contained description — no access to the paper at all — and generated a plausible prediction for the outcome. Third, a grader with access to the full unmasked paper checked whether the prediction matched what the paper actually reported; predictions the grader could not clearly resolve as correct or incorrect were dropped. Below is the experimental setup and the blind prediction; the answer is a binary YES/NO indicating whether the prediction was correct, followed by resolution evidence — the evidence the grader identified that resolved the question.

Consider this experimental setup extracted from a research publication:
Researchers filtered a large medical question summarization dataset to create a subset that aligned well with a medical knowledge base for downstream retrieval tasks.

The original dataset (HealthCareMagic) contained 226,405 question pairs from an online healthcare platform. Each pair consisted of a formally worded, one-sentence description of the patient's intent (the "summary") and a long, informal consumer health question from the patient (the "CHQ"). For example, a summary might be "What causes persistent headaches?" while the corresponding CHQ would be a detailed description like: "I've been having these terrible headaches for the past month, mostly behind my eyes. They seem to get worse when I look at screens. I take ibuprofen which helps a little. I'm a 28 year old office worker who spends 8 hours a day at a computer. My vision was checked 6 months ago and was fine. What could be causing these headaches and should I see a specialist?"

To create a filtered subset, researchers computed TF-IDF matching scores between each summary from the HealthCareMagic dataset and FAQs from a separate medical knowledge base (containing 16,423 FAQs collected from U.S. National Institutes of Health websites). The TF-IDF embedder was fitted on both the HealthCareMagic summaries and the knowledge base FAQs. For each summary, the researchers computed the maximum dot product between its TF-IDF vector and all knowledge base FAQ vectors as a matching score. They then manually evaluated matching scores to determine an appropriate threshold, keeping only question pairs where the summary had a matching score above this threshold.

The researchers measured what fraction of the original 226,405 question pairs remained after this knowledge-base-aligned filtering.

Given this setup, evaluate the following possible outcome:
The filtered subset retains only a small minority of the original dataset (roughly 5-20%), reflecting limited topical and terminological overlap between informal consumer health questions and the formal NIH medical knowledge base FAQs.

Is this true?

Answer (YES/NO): NO